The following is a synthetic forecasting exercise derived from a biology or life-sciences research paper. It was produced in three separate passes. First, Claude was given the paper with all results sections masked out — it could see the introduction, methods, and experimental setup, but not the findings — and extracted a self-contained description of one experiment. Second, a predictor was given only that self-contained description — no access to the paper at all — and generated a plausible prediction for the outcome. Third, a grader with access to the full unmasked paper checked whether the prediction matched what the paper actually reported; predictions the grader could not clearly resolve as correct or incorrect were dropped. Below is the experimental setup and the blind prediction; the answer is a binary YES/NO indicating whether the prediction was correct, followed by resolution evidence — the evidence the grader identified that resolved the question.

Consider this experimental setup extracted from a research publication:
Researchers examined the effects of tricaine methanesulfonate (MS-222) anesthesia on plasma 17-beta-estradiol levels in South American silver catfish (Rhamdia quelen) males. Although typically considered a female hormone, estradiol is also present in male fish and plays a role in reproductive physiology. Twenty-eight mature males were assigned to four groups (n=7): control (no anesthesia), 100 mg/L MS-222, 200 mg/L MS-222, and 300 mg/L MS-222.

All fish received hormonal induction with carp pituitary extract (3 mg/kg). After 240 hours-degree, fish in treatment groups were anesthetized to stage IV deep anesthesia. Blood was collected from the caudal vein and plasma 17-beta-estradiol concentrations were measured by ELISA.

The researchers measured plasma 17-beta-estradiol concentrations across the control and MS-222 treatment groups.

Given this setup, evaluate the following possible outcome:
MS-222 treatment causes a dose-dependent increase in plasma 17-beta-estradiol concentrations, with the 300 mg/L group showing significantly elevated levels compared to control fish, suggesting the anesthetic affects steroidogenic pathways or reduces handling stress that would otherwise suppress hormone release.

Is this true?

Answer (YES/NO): NO